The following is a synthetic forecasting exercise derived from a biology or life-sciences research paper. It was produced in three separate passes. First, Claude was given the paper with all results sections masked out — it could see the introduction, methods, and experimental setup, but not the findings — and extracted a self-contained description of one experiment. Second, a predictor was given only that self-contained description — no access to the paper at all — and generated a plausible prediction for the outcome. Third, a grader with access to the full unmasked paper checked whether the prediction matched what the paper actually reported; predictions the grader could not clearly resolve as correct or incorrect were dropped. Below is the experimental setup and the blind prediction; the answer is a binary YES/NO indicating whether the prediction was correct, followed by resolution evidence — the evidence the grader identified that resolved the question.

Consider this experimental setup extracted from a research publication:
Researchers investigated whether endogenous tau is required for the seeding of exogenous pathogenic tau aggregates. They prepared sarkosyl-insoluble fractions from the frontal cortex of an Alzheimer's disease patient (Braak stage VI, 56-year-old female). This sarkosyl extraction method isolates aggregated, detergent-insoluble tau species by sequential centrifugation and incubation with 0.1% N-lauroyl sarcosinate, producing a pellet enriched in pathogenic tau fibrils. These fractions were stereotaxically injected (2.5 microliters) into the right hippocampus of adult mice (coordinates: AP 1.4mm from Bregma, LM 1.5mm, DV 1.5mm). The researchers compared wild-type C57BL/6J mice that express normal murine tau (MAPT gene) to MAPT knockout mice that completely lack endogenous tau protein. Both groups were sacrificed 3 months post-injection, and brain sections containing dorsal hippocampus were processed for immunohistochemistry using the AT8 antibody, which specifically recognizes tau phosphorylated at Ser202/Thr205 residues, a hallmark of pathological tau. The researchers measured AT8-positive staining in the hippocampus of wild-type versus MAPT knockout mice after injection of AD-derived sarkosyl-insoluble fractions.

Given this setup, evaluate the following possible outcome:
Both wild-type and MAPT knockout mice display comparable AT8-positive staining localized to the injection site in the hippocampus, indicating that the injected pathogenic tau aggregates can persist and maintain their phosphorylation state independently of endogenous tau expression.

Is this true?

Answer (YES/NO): NO